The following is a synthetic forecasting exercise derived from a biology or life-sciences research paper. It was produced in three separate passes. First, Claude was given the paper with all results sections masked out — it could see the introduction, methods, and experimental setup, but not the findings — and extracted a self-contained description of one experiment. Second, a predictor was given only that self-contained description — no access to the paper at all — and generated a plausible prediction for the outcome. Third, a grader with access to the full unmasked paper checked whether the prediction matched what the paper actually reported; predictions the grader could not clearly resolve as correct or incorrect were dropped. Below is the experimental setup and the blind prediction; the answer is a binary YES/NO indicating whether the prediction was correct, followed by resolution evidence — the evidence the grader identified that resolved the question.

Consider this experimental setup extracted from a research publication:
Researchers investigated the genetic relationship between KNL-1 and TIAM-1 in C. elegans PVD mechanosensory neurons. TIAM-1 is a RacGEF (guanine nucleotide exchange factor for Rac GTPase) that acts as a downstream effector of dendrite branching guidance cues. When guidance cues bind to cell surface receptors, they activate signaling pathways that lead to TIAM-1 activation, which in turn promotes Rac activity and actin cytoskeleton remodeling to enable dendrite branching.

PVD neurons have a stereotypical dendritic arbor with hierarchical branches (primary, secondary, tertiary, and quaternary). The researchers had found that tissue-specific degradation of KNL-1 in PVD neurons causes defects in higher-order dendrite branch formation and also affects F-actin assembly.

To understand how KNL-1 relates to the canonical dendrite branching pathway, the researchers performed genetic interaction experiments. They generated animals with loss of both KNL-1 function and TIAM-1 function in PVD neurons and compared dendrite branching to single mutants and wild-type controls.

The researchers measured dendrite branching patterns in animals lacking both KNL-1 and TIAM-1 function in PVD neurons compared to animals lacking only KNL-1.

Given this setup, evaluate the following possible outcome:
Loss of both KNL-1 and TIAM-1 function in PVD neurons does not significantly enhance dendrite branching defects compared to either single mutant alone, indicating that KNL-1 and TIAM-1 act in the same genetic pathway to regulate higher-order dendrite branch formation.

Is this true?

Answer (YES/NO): NO